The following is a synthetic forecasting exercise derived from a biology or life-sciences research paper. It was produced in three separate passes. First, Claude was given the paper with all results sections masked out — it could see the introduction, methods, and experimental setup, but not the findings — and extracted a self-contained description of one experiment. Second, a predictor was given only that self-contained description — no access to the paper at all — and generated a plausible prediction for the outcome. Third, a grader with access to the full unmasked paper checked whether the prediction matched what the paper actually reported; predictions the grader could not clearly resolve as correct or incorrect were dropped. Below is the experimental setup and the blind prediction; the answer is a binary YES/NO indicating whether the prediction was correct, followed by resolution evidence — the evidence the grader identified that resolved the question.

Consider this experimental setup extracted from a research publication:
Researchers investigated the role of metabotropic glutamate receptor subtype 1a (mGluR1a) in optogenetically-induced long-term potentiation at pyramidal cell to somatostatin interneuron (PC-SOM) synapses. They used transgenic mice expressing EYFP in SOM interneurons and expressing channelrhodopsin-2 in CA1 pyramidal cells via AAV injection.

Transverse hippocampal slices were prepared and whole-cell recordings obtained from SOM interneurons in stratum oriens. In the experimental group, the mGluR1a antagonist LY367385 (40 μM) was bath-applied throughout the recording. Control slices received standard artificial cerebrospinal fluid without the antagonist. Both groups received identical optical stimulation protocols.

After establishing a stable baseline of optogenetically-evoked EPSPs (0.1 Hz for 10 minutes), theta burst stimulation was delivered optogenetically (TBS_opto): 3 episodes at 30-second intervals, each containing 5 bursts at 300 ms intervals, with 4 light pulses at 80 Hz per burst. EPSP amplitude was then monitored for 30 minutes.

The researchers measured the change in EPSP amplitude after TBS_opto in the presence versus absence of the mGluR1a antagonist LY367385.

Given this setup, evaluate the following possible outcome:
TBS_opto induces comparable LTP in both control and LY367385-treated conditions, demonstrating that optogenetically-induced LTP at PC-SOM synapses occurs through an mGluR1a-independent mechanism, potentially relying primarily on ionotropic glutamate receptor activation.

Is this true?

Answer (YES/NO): NO